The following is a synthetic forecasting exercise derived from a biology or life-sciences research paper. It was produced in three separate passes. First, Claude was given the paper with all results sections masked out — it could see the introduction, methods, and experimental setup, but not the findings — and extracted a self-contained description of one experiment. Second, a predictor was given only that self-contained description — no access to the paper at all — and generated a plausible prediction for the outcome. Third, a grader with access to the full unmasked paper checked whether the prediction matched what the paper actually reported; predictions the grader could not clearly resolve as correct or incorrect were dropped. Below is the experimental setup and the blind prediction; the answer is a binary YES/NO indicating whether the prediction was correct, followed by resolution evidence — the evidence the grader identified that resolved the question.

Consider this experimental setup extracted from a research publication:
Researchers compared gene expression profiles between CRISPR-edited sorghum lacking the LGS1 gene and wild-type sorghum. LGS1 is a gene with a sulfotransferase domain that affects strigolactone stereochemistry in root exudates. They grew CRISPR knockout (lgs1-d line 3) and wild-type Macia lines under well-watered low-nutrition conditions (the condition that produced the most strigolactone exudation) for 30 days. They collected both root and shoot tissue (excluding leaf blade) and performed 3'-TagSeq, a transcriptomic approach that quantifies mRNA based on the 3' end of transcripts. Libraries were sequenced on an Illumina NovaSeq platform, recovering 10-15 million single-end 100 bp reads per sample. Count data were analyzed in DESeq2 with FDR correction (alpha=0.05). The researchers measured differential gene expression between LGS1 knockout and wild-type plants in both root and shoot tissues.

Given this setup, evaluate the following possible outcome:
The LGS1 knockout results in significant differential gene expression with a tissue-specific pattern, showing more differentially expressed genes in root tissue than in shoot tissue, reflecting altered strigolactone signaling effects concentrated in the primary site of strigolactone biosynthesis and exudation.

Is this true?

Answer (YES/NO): NO